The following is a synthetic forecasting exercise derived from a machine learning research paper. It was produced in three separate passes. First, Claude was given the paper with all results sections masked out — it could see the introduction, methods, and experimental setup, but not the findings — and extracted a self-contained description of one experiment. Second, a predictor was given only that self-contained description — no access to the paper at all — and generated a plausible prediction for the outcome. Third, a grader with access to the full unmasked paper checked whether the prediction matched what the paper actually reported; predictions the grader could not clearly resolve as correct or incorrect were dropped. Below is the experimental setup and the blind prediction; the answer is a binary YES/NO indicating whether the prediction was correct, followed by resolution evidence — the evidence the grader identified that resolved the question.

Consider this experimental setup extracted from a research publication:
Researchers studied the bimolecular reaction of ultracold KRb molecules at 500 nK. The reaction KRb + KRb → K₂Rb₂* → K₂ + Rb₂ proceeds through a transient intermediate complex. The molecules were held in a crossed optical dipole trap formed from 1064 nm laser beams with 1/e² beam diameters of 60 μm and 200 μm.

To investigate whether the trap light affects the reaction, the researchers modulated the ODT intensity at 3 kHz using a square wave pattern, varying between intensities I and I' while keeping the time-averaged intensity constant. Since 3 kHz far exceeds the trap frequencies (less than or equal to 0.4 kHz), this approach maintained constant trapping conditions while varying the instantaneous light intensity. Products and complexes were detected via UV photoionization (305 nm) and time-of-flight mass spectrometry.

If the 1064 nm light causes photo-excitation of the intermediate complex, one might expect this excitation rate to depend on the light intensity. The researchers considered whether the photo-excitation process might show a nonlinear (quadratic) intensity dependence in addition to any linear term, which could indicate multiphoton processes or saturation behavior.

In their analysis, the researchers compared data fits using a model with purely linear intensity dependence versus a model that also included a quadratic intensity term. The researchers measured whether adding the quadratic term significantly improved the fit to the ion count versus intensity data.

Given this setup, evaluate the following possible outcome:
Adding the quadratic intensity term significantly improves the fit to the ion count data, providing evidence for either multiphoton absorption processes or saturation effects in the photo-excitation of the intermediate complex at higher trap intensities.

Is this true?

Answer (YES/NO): YES